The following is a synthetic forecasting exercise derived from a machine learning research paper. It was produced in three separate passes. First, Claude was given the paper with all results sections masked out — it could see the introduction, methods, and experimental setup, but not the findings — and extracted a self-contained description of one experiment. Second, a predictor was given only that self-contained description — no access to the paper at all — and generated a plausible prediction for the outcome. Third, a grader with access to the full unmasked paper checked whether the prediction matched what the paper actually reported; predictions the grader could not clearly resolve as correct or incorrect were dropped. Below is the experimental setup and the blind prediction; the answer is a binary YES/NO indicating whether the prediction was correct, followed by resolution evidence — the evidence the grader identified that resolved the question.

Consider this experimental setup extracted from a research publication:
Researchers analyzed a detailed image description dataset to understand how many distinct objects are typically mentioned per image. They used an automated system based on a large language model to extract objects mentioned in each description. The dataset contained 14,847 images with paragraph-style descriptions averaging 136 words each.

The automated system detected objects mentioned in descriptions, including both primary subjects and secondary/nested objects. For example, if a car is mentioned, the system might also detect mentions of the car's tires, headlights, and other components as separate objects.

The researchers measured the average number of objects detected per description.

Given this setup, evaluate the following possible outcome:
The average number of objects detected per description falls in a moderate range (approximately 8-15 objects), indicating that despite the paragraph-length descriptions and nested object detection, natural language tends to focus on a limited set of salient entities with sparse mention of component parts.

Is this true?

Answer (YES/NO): NO